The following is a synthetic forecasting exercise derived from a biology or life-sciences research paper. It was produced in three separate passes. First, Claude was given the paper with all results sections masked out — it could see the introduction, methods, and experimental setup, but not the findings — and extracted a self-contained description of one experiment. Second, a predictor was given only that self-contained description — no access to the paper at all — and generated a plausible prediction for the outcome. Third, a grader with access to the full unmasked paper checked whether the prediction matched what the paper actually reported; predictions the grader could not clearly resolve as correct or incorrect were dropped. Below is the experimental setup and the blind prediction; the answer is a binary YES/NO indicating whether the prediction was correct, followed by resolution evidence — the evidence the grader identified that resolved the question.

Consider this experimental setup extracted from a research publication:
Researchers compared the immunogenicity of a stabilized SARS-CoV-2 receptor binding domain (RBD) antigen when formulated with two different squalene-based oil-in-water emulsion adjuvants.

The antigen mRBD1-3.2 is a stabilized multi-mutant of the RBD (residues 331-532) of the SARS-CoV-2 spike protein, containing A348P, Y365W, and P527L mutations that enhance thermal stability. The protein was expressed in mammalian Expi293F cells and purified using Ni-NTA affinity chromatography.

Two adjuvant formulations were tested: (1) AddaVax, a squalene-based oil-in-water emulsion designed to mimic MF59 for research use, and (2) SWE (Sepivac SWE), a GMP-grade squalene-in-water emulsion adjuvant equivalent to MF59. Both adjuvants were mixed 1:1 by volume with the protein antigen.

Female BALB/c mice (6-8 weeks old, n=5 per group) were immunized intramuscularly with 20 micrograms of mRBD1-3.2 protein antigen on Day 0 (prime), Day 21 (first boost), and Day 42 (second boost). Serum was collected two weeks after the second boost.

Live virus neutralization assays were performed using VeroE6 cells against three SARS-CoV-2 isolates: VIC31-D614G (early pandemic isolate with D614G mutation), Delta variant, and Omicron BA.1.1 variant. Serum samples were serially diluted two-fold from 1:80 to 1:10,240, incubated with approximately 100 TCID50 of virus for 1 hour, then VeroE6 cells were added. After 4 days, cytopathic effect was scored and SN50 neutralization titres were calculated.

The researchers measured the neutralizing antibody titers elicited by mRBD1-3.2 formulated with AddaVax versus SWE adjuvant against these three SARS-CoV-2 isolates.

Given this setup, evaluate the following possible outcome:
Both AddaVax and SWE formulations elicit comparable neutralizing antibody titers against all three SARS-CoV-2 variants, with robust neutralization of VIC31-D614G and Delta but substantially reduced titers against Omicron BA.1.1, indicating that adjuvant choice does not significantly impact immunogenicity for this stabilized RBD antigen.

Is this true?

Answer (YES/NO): YES